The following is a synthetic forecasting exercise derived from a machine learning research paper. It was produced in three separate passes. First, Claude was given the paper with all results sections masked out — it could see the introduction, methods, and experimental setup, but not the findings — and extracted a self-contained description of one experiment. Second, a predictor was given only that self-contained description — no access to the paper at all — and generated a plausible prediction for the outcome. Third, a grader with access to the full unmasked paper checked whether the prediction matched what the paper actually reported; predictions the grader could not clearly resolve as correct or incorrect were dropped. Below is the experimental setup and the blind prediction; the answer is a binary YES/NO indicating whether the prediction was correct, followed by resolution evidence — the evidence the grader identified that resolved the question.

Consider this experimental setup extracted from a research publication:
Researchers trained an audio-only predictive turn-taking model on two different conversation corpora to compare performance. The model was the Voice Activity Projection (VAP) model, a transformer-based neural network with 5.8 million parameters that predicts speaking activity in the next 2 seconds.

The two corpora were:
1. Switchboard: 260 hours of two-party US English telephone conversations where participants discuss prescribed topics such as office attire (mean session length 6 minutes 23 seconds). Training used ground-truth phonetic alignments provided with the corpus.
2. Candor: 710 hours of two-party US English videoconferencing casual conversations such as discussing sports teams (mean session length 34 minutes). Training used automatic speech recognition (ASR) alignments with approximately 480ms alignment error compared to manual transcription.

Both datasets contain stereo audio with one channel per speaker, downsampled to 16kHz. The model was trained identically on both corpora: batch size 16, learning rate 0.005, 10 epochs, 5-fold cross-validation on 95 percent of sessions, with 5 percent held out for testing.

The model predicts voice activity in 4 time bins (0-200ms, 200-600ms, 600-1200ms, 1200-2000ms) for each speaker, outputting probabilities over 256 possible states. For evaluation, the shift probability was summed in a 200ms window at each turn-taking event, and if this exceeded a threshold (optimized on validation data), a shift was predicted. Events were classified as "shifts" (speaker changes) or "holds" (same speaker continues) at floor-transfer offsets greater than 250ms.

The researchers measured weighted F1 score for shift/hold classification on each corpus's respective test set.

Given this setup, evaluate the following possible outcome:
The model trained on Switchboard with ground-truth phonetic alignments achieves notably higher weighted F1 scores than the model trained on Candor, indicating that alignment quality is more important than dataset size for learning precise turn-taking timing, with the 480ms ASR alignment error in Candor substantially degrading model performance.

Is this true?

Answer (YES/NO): NO